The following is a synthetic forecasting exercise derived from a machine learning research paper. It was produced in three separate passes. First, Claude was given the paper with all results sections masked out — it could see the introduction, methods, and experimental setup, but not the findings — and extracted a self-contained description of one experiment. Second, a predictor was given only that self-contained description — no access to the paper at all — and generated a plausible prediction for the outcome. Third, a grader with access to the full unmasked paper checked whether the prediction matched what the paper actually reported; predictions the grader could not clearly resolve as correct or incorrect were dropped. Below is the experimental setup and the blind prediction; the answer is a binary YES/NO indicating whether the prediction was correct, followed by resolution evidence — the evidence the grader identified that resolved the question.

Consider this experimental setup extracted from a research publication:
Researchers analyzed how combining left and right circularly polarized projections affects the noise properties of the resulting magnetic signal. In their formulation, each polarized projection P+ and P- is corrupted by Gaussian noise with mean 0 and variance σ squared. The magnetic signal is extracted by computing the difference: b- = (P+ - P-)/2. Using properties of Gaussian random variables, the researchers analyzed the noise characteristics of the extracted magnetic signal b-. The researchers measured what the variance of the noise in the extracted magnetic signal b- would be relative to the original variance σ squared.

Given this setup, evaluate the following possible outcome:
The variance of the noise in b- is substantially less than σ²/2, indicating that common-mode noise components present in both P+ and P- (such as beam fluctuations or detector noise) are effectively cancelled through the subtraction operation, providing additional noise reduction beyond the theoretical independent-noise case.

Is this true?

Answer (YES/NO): NO